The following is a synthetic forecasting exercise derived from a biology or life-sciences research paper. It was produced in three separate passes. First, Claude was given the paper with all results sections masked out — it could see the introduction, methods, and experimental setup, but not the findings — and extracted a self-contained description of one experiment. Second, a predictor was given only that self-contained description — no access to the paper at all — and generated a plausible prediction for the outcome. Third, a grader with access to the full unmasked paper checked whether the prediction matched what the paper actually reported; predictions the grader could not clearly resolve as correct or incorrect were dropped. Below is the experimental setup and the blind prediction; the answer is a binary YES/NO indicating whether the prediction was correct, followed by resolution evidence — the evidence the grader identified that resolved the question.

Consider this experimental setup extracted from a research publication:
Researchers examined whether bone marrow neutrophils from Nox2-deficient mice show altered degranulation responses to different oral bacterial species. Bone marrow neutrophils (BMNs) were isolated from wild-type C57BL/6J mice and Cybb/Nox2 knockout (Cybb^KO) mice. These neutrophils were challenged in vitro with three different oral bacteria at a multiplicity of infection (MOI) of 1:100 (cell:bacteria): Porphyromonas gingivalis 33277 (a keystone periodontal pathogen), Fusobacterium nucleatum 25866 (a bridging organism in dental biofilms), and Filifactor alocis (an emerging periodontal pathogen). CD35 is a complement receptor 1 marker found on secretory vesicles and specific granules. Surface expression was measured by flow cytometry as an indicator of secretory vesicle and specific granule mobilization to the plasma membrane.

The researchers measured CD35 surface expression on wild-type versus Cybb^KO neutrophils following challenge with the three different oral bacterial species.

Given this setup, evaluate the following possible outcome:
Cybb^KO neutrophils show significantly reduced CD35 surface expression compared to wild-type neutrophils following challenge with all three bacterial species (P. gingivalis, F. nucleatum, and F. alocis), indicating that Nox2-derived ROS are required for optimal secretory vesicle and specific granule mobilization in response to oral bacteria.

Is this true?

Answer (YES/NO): NO